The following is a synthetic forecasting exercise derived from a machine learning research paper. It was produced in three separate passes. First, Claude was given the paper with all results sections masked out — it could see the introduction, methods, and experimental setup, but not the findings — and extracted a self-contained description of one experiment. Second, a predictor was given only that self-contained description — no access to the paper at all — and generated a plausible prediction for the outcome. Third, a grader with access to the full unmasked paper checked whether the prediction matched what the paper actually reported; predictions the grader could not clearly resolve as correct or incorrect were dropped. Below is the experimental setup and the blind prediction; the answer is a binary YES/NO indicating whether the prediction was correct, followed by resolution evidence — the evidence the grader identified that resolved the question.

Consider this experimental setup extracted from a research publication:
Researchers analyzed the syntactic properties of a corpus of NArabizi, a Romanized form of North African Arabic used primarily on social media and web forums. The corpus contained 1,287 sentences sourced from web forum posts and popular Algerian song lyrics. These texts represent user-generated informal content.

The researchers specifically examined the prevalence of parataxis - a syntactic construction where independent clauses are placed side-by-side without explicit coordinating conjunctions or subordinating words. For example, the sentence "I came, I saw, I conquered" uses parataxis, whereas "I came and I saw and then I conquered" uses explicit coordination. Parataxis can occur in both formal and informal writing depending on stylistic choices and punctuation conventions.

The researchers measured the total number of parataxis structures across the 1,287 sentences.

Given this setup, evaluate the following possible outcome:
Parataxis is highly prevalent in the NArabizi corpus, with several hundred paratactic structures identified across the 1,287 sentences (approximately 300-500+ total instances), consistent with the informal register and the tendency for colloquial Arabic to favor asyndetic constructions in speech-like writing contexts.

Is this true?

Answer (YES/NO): NO